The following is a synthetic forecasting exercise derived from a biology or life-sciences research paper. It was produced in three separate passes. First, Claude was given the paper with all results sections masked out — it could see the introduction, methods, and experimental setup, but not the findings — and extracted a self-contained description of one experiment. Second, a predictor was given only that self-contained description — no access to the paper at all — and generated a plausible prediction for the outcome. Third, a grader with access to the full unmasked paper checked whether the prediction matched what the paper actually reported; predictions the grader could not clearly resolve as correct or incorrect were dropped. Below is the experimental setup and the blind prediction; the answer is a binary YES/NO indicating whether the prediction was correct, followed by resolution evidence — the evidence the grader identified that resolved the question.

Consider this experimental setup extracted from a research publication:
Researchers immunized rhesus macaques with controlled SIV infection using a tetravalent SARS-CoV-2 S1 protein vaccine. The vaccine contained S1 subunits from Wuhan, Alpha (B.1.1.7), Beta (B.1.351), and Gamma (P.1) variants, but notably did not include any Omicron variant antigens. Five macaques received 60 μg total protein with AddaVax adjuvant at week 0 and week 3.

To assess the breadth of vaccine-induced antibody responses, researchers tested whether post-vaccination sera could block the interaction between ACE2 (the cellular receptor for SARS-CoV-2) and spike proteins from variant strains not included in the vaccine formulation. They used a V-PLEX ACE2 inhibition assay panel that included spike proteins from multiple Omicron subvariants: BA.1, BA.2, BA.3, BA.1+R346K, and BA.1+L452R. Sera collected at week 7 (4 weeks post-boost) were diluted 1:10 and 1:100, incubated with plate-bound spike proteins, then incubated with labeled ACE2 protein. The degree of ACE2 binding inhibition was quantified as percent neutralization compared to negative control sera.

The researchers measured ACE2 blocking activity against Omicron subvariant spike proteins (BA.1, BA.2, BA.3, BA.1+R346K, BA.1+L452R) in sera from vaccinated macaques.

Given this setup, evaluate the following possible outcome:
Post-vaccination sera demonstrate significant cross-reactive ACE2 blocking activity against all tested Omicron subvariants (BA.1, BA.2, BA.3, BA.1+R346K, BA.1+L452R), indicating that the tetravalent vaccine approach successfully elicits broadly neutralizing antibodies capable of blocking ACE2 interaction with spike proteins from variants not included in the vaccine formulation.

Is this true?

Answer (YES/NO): NO